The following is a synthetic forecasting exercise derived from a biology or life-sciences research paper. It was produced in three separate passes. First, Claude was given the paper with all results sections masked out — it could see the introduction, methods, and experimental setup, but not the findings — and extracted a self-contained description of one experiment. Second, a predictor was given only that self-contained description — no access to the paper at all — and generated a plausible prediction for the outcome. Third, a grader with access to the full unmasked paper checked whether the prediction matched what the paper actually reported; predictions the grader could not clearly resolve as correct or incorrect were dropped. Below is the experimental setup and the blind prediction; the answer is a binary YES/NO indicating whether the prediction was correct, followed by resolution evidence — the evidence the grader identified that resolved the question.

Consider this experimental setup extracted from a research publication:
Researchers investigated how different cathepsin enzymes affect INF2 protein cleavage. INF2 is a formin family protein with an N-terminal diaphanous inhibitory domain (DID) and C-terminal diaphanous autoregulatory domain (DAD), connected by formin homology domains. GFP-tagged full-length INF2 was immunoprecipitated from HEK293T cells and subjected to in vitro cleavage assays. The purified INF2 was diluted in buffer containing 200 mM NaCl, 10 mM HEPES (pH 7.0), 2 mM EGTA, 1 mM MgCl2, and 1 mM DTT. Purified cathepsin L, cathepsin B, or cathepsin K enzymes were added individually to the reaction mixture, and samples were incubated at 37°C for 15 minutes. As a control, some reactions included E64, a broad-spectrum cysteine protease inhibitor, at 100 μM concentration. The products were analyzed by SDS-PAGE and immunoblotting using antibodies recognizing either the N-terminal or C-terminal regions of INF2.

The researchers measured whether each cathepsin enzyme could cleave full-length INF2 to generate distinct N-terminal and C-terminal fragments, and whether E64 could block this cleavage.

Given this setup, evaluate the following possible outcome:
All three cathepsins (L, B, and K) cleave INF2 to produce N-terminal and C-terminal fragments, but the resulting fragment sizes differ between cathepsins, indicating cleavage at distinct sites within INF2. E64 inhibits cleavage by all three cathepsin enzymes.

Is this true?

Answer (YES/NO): NO